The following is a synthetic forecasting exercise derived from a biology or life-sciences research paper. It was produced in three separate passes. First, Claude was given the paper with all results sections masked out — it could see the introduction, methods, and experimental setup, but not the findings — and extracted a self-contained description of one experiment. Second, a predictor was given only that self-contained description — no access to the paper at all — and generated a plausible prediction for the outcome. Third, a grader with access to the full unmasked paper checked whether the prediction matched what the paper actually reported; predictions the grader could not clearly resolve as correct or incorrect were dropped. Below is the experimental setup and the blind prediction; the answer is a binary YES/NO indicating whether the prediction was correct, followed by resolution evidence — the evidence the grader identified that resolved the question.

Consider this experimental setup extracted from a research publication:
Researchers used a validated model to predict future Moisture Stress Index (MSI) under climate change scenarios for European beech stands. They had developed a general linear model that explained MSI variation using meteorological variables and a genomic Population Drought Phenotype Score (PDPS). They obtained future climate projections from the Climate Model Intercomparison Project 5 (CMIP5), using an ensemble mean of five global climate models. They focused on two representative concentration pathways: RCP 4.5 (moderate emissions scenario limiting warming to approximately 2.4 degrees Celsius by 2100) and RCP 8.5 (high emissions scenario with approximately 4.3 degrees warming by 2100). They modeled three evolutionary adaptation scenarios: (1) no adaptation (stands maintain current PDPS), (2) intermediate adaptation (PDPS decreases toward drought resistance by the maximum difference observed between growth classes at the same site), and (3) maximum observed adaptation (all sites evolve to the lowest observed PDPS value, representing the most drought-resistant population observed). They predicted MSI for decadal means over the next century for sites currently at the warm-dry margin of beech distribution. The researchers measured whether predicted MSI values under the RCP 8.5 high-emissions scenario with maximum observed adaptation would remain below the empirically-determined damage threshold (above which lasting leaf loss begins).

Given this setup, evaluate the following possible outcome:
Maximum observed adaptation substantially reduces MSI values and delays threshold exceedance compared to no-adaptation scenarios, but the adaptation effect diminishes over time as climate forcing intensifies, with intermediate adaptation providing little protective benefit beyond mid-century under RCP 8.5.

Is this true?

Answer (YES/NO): NO